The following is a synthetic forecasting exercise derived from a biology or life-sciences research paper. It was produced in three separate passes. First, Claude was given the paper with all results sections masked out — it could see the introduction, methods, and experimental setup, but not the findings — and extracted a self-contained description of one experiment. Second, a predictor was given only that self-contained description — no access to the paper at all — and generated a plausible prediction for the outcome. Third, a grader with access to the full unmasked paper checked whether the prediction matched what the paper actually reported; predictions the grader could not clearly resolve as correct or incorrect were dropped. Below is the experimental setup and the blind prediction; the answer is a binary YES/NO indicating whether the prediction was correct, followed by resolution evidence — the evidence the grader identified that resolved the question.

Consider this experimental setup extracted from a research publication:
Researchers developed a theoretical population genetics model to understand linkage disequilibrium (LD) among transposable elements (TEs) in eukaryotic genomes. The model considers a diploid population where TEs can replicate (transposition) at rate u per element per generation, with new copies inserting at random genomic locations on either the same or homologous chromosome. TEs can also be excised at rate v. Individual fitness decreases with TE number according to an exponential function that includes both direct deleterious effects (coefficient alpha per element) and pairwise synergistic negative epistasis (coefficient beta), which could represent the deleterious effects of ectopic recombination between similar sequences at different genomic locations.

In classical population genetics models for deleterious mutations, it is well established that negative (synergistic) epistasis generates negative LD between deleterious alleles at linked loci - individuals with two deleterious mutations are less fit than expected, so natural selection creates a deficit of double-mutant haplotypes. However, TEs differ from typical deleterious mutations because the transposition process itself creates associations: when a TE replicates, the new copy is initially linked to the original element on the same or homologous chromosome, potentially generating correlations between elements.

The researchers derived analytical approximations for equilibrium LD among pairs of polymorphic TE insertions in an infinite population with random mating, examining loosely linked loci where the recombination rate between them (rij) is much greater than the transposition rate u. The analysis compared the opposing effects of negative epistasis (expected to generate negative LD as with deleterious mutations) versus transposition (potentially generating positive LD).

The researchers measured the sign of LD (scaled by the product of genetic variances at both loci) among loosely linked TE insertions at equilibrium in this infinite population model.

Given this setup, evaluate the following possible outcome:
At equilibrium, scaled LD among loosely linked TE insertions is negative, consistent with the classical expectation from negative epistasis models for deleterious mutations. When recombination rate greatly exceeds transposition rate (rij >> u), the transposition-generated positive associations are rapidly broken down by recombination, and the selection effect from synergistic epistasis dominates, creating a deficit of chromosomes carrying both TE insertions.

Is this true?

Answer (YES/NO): NO